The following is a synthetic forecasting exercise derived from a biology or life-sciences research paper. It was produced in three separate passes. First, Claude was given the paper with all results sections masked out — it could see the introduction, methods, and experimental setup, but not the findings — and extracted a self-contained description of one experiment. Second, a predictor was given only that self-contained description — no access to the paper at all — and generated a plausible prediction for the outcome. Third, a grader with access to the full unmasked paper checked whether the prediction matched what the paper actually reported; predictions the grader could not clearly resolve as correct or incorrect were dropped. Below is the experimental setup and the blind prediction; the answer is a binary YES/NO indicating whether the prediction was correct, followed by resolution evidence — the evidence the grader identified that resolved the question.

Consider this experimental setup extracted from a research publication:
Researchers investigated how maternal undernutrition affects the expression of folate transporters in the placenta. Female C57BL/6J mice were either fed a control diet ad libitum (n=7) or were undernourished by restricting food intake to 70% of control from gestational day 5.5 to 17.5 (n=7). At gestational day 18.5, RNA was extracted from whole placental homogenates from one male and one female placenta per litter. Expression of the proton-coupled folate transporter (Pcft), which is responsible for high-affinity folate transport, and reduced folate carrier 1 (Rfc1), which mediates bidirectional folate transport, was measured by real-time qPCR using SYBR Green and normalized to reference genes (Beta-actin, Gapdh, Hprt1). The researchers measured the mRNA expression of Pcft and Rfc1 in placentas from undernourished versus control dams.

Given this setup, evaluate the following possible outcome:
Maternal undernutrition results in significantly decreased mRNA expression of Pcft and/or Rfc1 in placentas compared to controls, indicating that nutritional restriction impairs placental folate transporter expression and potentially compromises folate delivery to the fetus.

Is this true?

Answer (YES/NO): NO